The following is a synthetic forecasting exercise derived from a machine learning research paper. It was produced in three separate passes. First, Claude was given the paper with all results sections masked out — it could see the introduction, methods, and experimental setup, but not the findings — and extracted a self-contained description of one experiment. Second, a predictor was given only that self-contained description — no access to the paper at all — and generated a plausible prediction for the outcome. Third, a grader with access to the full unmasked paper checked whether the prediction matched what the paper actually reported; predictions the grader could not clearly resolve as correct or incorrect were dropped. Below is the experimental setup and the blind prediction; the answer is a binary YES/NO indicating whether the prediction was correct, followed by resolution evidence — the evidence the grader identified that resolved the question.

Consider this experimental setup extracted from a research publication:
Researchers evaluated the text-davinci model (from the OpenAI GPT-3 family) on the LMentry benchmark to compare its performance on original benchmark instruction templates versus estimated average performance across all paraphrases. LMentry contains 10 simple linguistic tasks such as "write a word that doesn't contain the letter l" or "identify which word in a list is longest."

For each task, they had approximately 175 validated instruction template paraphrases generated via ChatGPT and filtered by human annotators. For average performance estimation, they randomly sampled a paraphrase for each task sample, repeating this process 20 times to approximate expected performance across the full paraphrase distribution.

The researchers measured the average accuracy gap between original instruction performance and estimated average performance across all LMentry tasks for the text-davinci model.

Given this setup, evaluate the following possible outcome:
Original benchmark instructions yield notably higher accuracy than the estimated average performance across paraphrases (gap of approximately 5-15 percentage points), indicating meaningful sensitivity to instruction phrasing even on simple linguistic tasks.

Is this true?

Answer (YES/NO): NO